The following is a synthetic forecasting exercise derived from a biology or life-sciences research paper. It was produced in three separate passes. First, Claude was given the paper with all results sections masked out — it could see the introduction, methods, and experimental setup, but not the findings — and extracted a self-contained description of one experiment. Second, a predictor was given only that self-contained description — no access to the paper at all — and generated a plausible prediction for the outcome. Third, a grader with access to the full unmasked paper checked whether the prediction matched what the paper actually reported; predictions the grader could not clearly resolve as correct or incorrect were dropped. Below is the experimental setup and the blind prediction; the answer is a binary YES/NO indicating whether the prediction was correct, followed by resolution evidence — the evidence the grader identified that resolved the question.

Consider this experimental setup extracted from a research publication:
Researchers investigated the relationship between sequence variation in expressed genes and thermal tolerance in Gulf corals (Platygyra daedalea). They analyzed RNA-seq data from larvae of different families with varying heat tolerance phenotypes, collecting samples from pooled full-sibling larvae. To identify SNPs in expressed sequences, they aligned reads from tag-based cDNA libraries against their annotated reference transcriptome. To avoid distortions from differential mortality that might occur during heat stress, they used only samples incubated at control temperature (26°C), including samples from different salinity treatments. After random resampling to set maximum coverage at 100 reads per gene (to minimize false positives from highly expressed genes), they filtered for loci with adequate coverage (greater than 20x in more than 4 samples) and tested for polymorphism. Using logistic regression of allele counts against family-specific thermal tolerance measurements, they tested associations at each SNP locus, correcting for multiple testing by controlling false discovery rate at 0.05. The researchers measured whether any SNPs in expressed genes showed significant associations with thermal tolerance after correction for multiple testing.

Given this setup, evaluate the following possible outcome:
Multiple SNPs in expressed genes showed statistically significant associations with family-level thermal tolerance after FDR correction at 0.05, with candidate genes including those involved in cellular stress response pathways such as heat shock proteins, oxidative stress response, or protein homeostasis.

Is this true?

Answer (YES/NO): YES